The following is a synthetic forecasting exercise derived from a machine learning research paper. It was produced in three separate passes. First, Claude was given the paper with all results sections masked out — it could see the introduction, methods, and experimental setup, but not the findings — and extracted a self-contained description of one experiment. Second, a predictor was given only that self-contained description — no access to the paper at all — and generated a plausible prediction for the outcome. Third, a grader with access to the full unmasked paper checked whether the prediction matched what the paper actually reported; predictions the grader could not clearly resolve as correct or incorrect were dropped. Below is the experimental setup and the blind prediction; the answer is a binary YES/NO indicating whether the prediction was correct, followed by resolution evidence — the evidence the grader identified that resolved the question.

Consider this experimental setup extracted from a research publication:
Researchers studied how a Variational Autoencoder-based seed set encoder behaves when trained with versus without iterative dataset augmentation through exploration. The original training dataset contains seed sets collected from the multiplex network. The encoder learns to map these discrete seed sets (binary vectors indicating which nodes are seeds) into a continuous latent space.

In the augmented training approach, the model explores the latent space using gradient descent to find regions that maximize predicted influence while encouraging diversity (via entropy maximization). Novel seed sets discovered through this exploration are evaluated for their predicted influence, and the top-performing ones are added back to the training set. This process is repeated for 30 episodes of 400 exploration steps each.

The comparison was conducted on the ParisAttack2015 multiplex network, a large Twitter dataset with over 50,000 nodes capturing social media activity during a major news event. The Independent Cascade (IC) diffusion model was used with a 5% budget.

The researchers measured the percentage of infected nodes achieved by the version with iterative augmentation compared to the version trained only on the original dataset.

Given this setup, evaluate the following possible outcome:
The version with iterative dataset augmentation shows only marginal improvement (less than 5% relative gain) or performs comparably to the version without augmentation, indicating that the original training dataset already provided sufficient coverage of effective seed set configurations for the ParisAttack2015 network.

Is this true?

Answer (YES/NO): NO